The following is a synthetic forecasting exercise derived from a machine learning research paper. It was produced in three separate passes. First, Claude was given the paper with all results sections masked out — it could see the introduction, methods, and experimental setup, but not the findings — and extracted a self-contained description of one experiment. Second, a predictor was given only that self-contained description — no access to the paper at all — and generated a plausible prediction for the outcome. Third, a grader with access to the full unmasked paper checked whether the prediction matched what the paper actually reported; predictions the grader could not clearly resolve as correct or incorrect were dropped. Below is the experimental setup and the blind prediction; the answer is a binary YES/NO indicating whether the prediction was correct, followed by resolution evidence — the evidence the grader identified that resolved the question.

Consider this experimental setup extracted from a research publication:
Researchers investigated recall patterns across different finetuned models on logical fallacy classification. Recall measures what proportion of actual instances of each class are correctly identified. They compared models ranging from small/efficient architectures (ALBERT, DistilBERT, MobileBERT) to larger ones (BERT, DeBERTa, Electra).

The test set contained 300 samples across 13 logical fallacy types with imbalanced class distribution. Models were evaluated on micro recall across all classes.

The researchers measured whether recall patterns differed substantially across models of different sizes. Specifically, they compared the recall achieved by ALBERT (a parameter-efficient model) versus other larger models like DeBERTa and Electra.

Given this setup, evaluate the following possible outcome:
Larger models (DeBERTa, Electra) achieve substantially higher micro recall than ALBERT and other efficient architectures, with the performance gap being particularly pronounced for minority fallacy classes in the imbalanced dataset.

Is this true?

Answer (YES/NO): NO